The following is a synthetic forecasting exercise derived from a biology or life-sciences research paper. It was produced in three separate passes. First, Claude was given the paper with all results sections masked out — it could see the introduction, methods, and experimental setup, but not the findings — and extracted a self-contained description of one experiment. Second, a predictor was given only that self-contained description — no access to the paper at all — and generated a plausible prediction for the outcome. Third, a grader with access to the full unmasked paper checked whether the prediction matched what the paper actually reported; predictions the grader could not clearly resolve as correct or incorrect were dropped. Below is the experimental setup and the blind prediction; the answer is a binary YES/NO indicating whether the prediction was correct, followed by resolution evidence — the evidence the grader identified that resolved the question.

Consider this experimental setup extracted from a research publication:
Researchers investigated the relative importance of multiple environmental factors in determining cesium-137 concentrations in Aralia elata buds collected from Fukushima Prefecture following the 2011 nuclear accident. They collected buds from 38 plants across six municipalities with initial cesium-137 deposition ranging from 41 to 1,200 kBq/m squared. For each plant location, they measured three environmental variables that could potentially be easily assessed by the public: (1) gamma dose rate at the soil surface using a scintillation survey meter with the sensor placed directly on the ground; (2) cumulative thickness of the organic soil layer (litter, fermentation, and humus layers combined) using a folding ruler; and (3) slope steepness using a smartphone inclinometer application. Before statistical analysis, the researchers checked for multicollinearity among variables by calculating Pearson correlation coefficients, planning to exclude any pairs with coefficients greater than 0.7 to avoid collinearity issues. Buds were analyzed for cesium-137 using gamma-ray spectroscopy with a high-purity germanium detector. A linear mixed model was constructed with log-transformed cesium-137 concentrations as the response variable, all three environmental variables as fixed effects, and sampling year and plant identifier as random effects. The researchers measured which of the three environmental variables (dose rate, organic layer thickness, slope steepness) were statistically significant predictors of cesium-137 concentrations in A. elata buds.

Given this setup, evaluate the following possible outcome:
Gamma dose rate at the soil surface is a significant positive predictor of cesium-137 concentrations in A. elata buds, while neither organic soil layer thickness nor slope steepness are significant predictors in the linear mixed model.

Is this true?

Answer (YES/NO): YES